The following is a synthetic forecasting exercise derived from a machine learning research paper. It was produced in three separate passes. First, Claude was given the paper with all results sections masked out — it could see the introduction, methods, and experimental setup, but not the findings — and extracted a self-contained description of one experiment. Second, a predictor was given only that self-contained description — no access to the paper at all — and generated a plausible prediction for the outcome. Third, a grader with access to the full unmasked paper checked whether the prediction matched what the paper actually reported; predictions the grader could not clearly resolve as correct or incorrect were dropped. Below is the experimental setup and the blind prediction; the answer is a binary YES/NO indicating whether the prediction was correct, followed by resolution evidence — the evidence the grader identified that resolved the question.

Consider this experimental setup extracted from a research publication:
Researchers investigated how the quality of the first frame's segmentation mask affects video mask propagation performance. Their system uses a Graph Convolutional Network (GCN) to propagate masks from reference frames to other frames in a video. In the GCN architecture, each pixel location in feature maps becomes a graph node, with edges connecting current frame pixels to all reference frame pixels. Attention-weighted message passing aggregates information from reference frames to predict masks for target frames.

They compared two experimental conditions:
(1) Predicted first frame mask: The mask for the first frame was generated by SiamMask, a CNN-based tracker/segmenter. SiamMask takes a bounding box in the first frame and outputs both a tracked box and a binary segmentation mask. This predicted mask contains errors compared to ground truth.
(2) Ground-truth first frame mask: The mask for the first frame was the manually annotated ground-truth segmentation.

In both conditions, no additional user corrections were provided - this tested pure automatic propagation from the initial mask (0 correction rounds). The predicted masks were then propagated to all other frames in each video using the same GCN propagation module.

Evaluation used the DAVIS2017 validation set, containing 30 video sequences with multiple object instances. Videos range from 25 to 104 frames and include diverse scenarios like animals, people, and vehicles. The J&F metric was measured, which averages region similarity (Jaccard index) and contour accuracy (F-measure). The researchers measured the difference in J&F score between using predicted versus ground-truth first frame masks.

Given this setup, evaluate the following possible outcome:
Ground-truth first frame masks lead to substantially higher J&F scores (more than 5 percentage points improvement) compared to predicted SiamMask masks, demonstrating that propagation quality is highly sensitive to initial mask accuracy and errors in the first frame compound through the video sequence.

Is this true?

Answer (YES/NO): YES